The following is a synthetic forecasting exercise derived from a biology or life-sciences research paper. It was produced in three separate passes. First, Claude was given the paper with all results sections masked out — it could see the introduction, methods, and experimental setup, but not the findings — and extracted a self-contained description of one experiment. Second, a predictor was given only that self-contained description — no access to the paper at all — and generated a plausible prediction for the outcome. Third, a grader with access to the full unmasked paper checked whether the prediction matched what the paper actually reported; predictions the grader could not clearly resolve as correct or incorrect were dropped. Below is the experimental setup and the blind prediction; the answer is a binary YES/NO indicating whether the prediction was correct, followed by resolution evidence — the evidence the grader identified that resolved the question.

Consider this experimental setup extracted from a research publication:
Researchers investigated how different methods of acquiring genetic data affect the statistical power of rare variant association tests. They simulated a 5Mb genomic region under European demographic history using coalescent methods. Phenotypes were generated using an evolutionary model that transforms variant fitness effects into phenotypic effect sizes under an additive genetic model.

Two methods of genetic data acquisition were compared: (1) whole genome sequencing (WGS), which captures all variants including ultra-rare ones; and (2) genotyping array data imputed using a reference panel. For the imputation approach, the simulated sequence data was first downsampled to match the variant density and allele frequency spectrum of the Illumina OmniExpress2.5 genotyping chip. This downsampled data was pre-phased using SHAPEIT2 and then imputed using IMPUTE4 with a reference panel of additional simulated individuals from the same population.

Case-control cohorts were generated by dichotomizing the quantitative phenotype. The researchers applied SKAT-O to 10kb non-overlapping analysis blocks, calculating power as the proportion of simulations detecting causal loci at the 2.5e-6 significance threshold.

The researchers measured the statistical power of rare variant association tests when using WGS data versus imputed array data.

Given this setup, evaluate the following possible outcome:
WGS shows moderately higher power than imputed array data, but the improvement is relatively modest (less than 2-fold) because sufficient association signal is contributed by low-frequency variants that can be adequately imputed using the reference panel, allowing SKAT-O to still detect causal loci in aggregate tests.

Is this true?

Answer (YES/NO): YES